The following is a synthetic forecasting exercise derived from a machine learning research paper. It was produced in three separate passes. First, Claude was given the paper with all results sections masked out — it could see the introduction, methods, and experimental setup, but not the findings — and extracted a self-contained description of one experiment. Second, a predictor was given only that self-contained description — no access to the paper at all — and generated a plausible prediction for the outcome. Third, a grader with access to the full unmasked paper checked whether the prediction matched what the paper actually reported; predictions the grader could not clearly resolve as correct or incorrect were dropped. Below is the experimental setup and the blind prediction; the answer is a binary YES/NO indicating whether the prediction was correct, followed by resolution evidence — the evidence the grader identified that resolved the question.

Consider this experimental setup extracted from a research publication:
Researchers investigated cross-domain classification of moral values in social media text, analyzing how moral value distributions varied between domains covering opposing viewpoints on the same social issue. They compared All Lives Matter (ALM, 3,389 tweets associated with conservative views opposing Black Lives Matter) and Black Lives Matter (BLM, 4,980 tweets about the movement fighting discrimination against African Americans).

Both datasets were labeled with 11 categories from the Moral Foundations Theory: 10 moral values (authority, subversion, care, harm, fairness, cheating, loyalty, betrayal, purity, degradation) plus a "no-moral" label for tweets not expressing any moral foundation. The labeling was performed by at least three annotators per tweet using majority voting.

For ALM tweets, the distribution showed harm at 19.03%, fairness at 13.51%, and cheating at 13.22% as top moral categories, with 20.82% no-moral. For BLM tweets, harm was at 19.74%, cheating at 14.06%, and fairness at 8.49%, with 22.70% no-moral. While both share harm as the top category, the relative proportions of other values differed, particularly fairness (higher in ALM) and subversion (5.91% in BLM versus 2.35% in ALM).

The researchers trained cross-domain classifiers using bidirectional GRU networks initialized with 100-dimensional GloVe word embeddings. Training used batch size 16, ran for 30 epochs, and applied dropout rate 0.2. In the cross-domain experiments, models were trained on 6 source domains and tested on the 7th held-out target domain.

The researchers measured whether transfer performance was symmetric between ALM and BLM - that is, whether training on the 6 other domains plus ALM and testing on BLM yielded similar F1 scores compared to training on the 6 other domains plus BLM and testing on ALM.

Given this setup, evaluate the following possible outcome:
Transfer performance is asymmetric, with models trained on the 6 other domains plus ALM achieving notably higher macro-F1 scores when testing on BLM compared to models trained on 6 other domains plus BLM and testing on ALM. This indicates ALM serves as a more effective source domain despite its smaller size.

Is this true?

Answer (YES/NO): NO